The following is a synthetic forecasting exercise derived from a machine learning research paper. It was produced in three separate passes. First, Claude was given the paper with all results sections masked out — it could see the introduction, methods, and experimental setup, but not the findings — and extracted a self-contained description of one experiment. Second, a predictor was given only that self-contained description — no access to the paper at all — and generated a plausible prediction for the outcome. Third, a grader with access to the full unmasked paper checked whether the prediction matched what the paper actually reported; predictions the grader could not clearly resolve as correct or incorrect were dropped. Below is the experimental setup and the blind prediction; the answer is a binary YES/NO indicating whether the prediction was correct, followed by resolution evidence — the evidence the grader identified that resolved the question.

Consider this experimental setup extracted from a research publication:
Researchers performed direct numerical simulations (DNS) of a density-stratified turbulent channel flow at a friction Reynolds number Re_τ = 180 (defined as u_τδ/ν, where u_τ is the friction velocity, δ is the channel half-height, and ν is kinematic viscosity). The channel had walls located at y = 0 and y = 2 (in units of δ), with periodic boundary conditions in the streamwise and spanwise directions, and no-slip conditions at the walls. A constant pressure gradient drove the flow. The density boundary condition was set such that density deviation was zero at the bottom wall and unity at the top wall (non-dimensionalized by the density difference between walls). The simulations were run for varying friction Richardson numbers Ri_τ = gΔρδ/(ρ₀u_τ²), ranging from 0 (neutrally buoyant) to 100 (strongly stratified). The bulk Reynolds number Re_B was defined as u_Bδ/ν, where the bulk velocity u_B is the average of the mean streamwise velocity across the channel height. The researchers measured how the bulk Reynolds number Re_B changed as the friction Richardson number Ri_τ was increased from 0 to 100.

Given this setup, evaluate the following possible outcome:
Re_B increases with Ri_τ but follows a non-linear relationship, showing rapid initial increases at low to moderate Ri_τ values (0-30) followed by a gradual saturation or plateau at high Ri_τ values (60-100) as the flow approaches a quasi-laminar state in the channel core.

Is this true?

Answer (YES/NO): NO